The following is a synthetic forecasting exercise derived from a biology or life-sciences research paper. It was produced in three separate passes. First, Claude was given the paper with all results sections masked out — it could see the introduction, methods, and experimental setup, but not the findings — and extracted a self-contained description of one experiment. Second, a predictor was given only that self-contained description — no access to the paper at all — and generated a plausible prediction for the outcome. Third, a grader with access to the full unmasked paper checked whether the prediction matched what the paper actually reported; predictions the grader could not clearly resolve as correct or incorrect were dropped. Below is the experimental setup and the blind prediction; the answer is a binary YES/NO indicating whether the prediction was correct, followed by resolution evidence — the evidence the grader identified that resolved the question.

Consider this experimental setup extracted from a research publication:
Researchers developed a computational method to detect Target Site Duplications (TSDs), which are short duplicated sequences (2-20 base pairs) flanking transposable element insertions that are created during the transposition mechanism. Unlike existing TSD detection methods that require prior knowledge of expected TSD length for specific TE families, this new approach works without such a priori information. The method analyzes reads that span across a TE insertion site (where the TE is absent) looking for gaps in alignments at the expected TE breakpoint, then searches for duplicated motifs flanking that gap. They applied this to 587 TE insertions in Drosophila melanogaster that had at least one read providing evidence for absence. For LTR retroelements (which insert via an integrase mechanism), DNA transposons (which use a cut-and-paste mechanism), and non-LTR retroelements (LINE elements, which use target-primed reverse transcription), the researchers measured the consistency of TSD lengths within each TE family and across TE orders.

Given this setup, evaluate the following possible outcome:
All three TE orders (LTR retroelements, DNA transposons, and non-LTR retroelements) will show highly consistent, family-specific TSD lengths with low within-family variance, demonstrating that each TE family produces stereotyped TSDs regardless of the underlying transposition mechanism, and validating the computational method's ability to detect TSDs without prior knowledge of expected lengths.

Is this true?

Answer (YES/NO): NO